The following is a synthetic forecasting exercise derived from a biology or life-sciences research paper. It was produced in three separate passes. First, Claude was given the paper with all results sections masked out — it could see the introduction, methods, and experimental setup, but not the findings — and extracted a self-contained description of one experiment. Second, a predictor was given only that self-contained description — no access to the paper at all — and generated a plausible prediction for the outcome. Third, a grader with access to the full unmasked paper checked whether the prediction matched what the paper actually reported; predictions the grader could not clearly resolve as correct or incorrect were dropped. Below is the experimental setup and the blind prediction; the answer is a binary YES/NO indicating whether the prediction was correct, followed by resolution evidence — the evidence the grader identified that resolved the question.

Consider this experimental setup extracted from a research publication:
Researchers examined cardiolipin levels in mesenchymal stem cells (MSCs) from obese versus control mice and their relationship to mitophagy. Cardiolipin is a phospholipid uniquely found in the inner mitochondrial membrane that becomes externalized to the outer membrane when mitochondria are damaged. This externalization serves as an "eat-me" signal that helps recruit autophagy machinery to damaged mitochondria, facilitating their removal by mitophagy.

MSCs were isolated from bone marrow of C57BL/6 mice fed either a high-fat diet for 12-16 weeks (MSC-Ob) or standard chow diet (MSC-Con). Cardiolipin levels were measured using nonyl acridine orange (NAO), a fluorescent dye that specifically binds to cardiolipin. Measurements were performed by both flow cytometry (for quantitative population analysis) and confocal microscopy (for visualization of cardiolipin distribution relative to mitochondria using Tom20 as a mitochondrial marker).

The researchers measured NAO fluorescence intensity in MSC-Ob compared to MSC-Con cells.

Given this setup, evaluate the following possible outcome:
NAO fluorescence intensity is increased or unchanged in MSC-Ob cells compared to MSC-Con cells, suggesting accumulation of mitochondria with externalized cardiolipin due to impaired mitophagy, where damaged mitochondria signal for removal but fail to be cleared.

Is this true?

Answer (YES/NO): NO